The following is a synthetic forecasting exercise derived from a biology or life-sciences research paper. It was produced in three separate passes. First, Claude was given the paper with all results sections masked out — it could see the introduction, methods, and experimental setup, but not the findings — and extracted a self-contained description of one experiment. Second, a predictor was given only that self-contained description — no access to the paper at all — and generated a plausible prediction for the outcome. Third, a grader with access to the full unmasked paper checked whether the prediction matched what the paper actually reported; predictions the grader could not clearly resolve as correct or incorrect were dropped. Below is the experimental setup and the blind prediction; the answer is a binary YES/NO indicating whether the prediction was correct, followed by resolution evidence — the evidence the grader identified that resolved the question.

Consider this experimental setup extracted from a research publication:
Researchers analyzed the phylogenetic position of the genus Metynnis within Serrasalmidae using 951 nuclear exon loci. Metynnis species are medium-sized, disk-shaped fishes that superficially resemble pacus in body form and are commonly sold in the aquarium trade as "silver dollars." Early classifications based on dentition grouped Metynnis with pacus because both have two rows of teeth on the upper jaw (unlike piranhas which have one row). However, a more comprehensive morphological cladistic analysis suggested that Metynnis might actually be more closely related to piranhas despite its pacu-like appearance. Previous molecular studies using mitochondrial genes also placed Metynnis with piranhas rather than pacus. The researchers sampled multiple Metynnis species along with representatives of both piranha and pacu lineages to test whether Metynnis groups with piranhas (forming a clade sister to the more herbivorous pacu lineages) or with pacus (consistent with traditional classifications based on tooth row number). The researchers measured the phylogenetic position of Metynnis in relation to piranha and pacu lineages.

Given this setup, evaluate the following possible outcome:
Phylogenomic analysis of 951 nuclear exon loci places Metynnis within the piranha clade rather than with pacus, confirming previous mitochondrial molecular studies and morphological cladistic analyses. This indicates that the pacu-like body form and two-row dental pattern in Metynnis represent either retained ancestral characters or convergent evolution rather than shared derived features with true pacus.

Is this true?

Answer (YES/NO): YES